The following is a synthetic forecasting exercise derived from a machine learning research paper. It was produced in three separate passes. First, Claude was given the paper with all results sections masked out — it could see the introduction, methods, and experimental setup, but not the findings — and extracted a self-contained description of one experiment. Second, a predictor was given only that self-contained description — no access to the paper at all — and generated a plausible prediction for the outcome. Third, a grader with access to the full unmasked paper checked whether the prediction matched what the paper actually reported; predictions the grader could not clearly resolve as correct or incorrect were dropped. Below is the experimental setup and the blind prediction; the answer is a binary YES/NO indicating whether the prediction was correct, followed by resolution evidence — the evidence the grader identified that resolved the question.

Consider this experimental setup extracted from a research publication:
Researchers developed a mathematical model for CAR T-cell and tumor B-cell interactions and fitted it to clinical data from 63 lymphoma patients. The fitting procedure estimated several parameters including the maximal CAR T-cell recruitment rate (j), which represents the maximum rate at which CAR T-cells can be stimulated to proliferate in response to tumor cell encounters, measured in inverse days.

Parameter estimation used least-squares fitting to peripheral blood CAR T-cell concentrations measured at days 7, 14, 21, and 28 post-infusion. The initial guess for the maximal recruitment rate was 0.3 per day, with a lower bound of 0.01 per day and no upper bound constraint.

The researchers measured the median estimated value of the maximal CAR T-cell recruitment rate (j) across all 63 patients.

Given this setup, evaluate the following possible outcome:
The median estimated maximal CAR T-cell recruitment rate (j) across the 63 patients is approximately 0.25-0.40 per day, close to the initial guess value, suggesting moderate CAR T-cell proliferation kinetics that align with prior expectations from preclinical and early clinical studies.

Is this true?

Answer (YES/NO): NO